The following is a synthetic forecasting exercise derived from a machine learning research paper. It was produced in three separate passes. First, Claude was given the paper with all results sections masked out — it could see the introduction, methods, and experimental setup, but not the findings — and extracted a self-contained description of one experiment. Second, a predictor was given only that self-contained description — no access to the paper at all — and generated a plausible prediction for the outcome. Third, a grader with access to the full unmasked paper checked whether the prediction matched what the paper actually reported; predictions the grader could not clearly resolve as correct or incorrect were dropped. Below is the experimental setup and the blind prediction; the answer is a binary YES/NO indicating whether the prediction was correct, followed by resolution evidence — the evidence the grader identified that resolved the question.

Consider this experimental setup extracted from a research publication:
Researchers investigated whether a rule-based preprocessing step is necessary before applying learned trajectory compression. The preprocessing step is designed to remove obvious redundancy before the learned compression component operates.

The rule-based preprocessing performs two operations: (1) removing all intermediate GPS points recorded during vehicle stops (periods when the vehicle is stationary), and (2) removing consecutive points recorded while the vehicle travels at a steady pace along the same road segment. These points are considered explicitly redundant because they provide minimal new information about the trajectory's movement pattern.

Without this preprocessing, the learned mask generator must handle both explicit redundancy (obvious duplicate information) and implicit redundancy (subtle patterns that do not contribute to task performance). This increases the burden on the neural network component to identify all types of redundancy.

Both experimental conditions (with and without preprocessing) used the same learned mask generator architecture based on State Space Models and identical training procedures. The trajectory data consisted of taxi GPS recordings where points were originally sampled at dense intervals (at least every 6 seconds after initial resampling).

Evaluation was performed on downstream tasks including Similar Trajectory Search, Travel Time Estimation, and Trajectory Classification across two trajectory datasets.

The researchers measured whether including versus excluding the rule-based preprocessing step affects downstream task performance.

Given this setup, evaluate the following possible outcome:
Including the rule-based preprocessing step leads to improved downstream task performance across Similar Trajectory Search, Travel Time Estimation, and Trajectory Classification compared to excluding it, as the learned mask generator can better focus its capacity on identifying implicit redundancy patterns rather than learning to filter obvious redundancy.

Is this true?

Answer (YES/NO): NO